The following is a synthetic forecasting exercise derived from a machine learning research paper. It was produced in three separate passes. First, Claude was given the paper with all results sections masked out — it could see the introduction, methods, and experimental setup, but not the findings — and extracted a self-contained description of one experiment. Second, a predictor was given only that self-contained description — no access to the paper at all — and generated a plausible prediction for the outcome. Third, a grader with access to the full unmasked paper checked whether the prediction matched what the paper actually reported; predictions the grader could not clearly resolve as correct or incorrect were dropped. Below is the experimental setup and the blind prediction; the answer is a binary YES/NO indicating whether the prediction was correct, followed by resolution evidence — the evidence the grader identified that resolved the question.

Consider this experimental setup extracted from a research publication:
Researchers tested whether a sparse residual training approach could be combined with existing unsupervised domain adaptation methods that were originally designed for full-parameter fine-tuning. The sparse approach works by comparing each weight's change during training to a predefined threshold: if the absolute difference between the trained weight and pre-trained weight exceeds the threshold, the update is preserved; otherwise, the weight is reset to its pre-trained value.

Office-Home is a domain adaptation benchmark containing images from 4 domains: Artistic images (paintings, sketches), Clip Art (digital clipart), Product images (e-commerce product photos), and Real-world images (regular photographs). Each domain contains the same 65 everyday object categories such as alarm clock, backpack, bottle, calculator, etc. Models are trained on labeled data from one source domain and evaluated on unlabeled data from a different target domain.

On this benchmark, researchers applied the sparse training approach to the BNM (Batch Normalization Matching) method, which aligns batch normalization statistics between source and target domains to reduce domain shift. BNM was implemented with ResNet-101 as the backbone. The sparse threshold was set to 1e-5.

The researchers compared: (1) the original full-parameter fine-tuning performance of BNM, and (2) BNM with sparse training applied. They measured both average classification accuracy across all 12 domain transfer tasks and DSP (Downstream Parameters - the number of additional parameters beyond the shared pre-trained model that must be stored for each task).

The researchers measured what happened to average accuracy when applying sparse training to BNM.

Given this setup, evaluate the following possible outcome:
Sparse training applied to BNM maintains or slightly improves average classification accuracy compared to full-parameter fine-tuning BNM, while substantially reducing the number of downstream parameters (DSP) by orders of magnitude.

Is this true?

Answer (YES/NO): YES